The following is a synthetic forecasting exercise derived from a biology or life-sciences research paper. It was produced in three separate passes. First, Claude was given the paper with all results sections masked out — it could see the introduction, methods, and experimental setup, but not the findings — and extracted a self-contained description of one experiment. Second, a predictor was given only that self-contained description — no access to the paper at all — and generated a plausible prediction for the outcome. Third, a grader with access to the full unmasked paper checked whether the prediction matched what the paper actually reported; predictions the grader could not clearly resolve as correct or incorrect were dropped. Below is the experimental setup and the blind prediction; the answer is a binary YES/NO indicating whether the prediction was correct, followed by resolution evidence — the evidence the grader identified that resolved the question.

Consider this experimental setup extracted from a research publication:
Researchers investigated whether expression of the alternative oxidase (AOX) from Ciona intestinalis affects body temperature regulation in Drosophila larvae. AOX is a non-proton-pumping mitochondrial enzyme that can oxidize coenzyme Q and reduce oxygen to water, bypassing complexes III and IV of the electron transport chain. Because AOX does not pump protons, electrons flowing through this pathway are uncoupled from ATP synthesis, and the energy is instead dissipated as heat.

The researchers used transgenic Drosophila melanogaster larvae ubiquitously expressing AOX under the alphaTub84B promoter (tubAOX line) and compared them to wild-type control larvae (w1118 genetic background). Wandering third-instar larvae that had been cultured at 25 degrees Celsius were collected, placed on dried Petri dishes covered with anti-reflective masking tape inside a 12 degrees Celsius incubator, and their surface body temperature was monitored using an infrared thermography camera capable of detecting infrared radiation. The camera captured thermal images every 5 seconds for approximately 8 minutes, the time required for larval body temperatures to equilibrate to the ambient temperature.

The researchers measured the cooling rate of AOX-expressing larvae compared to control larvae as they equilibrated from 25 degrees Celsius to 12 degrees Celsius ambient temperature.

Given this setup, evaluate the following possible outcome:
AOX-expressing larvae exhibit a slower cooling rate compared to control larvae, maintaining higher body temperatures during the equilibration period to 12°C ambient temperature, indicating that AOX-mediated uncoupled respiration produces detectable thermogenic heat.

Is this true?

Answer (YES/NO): NO